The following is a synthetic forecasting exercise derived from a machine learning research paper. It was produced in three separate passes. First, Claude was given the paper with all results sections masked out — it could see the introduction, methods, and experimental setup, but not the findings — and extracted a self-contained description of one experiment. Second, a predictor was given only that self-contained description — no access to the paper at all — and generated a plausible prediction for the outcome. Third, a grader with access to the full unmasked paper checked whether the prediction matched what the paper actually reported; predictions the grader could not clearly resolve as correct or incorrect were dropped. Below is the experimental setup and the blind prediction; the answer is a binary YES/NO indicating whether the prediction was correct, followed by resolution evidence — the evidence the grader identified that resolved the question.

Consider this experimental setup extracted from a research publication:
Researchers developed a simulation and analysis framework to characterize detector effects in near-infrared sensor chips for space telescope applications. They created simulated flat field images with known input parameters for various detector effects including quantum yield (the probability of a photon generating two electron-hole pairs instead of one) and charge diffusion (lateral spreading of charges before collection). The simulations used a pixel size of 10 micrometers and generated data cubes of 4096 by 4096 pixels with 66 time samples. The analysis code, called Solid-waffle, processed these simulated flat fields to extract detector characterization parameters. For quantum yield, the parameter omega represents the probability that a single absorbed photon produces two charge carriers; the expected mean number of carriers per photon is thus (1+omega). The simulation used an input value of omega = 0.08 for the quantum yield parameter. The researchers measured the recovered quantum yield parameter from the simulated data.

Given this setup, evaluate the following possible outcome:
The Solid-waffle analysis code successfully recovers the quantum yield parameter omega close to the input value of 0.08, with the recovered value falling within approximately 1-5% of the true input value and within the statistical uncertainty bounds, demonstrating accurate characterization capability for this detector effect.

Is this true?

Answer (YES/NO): NO